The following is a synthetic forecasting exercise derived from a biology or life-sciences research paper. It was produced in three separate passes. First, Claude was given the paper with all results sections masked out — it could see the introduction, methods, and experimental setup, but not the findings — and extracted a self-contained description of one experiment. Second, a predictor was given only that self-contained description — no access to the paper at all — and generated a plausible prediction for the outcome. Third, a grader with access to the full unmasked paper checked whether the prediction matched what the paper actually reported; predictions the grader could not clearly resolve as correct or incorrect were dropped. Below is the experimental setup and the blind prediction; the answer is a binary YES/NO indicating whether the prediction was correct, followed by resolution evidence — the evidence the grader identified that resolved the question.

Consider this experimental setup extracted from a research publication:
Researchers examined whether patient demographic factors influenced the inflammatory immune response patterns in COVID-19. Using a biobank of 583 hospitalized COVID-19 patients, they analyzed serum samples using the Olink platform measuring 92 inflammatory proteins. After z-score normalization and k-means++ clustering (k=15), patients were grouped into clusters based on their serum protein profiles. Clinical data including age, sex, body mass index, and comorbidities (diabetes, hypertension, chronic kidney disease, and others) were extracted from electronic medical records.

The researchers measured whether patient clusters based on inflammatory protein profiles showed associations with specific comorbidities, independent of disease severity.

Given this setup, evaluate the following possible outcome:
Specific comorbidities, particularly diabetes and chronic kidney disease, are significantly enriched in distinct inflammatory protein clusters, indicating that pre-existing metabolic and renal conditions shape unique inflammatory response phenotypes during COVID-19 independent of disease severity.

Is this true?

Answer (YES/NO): YES